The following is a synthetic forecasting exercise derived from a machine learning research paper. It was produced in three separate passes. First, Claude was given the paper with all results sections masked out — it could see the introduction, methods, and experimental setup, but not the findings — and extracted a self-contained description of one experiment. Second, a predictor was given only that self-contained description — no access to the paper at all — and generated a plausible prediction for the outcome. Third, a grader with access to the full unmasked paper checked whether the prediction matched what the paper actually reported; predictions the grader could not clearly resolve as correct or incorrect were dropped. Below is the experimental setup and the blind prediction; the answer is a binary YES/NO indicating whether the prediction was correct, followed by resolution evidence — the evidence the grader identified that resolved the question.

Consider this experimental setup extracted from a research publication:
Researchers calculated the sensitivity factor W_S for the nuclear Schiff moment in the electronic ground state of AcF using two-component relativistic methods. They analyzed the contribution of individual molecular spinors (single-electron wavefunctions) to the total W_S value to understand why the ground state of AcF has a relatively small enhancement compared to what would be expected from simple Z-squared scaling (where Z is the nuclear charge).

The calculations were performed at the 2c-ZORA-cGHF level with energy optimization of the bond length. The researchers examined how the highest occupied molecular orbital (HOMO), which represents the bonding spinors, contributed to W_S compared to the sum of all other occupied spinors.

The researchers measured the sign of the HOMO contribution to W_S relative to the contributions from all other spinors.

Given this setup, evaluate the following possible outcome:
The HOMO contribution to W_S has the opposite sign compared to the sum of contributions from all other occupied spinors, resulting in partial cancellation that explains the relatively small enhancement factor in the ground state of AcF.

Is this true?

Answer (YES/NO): YES